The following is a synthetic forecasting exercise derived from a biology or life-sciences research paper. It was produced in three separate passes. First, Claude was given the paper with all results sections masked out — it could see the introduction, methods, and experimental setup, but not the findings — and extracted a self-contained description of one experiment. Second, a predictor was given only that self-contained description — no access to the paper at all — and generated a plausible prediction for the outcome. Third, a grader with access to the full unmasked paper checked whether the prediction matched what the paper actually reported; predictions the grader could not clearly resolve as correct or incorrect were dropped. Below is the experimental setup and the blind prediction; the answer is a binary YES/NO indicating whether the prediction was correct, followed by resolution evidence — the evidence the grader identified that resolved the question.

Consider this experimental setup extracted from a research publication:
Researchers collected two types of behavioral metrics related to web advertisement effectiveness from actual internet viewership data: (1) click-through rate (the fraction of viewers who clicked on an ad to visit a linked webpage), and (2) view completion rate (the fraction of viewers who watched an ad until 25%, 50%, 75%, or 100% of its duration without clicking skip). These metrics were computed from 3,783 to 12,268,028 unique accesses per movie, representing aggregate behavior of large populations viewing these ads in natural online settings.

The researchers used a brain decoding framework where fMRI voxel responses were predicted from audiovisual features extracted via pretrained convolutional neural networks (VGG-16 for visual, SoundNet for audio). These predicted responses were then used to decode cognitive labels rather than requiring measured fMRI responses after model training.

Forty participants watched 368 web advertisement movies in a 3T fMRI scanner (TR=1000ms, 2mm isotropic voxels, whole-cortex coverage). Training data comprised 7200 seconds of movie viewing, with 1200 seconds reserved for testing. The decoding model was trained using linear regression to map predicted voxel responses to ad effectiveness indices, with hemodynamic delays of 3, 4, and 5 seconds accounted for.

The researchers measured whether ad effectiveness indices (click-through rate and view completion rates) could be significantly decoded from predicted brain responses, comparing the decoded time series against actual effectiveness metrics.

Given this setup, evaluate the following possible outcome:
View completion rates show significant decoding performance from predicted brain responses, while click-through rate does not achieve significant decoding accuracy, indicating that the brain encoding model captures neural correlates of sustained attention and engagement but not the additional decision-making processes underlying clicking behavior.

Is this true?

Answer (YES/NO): NO